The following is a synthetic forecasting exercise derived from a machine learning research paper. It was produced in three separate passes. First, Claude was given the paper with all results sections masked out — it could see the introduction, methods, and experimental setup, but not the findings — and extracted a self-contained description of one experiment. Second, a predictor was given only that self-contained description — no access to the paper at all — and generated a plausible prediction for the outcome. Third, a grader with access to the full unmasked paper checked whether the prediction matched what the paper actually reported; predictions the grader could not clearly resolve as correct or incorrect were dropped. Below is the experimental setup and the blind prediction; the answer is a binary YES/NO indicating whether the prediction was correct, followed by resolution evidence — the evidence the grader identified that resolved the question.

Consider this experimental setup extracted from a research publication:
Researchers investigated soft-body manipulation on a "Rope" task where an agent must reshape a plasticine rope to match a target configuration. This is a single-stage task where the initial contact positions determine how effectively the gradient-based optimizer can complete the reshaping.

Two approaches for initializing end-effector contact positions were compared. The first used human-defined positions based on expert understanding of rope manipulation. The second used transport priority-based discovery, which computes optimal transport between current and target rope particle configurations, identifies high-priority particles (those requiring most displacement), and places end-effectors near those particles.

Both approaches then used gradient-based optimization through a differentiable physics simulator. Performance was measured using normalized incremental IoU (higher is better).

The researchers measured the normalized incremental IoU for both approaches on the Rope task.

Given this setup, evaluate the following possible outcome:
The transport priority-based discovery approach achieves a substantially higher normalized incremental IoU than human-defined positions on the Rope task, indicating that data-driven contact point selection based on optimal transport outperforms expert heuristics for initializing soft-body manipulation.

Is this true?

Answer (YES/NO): YES